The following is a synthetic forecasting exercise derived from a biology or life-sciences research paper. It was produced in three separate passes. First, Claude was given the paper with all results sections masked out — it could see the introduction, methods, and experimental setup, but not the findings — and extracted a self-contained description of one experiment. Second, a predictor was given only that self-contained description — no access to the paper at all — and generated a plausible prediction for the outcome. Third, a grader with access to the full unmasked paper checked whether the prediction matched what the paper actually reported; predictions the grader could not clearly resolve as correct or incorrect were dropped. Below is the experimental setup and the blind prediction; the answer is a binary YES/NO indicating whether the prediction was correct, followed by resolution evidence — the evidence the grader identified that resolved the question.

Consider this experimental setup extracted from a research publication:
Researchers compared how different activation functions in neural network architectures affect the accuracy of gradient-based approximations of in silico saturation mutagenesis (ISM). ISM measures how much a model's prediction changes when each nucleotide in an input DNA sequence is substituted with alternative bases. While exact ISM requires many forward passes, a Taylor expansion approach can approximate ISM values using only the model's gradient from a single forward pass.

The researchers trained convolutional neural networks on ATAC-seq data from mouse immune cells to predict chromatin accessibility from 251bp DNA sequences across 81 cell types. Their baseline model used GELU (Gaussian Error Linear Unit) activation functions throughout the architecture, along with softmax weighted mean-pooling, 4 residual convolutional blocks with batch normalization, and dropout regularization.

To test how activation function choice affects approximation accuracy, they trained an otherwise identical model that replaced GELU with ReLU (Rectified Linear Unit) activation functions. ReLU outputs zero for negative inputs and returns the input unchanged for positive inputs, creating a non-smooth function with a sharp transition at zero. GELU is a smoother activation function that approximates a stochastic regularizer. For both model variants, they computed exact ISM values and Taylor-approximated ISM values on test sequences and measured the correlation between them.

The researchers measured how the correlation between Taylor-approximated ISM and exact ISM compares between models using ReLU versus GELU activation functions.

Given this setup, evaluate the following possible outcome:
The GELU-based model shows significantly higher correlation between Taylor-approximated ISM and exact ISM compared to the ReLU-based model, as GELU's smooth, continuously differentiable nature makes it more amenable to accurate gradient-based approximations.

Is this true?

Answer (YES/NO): YES